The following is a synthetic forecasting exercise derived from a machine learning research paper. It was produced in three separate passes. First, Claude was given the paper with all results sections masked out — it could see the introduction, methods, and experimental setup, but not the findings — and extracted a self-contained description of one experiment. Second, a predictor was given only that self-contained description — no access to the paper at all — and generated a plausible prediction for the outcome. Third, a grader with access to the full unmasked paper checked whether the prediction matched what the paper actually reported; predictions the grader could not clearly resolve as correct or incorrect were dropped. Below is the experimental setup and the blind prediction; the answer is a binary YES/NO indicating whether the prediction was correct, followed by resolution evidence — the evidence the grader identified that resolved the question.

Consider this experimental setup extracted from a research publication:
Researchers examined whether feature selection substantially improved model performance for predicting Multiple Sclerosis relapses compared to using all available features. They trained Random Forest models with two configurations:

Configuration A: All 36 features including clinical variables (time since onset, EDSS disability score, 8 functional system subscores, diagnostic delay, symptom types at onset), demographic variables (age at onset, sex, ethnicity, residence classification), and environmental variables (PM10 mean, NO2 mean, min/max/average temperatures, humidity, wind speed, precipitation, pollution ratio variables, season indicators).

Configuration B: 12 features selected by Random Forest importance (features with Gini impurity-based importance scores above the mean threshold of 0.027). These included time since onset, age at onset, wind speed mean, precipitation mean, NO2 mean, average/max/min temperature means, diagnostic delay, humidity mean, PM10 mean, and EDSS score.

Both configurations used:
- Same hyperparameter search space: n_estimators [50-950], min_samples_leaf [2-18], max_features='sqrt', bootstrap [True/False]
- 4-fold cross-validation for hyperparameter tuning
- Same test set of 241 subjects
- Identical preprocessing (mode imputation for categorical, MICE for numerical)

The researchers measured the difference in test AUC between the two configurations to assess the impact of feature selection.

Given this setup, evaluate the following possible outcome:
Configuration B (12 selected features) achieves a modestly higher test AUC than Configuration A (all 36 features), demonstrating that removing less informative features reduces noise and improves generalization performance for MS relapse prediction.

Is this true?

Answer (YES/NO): YES